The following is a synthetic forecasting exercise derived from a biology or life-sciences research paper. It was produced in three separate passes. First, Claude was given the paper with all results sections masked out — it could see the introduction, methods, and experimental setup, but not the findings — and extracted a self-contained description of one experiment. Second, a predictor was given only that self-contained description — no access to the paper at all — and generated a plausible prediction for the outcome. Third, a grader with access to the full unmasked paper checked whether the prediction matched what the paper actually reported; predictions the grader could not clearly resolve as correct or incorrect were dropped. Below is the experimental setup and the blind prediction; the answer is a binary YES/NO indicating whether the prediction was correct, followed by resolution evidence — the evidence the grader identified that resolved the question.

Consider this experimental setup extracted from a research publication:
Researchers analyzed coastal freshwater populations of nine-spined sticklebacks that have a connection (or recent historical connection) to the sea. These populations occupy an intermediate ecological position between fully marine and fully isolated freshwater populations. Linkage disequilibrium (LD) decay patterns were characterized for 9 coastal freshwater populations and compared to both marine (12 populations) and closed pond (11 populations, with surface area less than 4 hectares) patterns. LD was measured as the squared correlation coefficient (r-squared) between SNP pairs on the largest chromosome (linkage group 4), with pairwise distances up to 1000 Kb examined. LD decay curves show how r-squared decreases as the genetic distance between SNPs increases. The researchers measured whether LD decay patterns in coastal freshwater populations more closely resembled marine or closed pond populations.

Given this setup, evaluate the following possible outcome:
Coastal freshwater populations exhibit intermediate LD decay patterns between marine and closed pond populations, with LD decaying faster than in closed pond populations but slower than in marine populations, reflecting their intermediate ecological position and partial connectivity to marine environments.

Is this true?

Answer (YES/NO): NO